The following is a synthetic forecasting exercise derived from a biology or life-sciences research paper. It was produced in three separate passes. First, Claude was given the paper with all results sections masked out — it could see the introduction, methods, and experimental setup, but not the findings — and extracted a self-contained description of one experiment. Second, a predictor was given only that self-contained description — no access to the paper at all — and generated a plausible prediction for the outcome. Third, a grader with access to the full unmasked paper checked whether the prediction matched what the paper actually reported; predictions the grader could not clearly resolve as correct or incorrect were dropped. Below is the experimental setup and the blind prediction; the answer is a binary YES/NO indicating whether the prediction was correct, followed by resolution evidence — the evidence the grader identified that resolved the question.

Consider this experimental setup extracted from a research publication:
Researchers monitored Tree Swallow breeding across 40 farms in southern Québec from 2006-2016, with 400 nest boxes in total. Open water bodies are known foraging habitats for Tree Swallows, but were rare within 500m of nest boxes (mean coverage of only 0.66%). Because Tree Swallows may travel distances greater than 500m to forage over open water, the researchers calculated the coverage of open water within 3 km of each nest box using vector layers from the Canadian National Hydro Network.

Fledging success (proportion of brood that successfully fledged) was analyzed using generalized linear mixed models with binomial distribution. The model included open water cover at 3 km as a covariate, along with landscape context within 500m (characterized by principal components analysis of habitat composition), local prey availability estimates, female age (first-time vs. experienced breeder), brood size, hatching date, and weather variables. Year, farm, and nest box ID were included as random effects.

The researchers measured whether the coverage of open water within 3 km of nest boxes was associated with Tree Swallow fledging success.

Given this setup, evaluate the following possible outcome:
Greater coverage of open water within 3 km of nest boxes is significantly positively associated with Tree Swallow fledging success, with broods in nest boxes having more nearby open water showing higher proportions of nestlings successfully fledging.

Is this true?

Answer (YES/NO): YES